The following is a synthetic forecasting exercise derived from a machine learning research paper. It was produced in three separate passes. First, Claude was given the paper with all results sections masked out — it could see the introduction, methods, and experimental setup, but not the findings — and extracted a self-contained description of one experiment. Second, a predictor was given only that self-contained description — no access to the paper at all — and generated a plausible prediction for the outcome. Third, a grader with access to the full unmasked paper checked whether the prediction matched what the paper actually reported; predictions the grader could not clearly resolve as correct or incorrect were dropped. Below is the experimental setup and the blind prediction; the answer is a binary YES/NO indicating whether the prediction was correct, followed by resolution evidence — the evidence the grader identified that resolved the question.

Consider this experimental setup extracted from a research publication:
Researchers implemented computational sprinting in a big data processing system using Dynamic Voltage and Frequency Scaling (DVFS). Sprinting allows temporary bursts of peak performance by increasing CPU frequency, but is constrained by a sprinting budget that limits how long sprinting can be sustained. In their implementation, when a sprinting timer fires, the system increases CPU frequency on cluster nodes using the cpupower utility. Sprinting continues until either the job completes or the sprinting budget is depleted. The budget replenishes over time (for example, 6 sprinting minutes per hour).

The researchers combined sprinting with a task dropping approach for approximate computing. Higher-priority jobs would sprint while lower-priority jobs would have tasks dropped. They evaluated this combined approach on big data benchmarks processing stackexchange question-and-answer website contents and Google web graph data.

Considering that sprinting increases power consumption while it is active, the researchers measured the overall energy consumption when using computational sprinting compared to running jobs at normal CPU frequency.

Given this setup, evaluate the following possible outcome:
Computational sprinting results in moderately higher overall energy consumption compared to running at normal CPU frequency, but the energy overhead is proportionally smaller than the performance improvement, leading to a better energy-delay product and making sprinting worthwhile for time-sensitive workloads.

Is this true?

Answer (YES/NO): NO